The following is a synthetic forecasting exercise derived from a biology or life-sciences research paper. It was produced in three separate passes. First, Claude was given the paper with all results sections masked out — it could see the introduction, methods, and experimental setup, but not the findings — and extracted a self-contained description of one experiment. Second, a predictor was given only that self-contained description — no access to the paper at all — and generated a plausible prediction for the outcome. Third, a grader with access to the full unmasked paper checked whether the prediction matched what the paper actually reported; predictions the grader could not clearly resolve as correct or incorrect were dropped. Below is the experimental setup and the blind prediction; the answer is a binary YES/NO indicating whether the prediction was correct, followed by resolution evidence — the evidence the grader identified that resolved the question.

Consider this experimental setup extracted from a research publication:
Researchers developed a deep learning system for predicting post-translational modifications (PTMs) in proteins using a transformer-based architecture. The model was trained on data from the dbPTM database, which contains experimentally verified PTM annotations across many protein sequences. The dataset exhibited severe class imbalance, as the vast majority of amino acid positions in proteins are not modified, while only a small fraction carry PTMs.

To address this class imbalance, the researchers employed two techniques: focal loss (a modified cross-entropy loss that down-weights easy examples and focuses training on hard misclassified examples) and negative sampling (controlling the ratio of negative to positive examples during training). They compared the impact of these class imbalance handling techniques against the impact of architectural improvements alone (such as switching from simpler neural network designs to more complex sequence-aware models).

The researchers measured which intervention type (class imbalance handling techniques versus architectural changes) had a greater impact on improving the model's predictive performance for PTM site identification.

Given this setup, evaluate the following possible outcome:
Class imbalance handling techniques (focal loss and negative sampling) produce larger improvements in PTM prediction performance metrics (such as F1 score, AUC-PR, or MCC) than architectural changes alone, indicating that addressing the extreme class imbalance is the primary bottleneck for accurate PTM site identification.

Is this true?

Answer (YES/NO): YES